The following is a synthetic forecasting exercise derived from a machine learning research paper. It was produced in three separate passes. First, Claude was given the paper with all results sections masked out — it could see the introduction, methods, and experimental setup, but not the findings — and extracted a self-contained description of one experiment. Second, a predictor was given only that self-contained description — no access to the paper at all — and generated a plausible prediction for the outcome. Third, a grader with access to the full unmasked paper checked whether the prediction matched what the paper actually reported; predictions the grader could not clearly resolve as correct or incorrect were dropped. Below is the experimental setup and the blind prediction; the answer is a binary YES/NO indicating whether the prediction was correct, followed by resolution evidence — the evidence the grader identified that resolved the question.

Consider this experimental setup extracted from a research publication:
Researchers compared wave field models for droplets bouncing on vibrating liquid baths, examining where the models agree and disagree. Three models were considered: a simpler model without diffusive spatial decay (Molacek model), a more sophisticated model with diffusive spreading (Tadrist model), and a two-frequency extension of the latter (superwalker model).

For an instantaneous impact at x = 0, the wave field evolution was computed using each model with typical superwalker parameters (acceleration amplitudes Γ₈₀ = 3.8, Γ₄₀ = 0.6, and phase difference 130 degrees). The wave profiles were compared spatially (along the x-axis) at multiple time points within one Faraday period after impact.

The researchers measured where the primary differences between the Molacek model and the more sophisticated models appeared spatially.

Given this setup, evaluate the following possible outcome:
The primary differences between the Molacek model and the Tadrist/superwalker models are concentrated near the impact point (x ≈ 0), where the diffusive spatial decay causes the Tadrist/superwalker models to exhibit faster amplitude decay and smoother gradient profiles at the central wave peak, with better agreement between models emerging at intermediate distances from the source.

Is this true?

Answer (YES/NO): NO